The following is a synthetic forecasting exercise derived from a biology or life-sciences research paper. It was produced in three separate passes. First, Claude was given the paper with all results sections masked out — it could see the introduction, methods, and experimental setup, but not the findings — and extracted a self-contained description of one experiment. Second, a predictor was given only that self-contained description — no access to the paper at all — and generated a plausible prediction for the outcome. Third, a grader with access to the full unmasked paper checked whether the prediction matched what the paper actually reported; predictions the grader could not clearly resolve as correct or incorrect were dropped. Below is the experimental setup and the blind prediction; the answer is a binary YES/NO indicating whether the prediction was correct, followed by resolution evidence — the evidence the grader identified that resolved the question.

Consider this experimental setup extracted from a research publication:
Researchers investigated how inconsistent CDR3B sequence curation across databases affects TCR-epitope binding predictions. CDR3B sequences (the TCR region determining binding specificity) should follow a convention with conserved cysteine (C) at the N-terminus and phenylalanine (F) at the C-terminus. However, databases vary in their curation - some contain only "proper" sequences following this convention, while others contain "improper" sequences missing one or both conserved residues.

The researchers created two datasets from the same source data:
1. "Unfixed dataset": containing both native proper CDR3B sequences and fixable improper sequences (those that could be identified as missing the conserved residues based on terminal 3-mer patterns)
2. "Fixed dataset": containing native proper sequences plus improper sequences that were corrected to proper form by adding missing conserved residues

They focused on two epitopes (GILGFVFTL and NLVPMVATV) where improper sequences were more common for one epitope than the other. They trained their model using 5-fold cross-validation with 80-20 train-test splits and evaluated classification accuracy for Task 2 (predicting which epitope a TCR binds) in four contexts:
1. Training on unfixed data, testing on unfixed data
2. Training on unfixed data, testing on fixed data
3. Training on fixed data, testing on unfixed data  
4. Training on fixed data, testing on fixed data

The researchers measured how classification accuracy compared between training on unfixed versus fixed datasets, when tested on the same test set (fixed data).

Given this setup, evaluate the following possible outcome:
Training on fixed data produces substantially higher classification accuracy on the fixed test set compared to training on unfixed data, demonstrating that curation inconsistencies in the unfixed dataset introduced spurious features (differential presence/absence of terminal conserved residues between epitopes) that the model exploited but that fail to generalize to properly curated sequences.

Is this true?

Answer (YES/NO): YES